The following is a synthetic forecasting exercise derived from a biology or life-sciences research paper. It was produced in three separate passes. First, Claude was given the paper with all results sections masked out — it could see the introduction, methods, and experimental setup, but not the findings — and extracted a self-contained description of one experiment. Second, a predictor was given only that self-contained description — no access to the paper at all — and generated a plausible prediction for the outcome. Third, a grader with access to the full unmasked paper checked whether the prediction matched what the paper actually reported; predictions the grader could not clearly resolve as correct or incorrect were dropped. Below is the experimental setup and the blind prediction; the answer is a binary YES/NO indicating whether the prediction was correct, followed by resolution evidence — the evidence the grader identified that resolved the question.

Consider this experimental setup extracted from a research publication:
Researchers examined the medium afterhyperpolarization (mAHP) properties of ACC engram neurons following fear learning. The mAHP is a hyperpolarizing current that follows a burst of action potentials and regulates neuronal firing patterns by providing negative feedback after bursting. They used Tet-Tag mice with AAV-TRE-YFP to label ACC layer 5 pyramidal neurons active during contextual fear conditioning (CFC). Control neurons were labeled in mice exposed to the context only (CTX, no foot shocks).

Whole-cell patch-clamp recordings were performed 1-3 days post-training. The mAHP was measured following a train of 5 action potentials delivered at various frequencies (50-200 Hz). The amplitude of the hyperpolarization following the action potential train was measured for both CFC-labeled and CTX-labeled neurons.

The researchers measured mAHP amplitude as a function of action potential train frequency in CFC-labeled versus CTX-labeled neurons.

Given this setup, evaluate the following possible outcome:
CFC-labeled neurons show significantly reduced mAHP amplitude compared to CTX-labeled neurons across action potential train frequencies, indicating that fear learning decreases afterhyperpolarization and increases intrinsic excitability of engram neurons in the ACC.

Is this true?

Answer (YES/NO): NO